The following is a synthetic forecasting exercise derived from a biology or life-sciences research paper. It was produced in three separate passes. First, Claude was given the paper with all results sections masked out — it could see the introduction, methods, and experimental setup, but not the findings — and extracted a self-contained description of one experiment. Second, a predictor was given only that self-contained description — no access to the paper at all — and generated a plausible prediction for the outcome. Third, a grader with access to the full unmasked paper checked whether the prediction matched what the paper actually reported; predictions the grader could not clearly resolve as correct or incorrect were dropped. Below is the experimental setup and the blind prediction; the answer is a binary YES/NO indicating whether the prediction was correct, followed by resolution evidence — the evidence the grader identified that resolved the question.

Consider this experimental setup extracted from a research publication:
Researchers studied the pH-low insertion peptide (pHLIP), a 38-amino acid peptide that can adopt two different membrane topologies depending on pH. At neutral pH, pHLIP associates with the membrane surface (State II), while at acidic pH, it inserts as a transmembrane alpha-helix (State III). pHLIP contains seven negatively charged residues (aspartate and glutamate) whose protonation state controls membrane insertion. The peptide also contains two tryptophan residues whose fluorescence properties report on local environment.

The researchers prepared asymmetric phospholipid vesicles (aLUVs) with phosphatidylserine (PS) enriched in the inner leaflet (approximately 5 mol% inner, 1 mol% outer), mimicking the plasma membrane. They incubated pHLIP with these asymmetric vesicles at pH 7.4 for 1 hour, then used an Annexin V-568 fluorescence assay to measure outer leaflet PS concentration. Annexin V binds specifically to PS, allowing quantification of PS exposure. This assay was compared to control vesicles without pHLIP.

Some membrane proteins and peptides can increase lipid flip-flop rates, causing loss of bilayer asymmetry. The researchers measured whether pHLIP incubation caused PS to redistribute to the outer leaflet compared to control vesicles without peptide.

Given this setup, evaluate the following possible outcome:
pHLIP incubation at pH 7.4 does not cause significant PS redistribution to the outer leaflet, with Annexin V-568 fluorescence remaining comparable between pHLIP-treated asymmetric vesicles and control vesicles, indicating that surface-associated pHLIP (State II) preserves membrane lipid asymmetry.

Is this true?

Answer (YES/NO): YES